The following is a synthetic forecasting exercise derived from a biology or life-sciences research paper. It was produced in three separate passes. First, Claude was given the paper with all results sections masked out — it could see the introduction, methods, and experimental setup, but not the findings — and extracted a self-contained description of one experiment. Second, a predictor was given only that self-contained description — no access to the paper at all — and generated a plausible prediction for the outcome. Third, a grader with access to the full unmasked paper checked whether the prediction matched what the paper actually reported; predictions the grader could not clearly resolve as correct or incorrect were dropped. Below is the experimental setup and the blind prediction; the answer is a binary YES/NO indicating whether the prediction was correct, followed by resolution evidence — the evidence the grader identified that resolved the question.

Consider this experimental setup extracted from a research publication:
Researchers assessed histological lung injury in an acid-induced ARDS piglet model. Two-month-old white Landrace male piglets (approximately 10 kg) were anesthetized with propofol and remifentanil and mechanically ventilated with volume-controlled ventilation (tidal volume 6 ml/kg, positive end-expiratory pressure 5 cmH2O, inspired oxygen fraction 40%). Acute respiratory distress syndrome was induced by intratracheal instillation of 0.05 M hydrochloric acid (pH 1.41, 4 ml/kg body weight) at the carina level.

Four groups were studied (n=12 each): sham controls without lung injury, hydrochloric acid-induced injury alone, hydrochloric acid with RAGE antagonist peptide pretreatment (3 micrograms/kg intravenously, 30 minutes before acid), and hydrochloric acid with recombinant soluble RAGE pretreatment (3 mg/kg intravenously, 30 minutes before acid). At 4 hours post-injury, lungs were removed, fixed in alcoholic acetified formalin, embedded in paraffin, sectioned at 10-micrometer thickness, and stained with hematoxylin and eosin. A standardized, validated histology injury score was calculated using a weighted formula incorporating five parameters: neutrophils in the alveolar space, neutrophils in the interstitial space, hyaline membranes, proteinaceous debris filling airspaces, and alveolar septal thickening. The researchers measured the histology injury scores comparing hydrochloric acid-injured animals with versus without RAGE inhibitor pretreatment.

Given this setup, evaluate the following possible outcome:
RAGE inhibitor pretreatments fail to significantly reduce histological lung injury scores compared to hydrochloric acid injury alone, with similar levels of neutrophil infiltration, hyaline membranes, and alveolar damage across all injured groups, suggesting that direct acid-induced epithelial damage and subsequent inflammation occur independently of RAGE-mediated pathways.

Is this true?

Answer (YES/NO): NO